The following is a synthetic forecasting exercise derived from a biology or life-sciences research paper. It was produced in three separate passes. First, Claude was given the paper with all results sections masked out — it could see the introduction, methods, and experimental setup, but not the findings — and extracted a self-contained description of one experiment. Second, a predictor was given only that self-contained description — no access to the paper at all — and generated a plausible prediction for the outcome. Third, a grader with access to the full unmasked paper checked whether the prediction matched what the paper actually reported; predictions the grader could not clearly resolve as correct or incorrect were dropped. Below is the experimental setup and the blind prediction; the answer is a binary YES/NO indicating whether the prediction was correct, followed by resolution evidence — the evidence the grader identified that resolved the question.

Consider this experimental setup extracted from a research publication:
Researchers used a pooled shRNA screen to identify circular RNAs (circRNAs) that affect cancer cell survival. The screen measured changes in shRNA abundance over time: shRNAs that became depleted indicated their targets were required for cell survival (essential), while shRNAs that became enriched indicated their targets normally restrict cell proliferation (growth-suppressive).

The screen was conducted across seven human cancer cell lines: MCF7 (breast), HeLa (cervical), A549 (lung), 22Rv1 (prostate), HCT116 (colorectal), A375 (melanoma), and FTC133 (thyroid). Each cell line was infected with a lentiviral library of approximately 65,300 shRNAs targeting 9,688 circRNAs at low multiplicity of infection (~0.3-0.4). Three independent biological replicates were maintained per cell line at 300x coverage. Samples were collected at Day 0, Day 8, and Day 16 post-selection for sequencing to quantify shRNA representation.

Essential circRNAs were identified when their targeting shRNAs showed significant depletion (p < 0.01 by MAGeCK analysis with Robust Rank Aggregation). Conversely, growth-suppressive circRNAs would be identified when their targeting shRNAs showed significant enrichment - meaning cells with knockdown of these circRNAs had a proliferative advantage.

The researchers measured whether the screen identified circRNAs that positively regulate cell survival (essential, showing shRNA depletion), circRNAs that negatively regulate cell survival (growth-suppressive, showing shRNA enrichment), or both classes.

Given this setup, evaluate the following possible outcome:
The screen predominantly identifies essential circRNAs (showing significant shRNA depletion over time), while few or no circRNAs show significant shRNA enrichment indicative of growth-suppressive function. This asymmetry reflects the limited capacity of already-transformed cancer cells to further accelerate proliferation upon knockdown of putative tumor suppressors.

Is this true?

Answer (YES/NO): NO